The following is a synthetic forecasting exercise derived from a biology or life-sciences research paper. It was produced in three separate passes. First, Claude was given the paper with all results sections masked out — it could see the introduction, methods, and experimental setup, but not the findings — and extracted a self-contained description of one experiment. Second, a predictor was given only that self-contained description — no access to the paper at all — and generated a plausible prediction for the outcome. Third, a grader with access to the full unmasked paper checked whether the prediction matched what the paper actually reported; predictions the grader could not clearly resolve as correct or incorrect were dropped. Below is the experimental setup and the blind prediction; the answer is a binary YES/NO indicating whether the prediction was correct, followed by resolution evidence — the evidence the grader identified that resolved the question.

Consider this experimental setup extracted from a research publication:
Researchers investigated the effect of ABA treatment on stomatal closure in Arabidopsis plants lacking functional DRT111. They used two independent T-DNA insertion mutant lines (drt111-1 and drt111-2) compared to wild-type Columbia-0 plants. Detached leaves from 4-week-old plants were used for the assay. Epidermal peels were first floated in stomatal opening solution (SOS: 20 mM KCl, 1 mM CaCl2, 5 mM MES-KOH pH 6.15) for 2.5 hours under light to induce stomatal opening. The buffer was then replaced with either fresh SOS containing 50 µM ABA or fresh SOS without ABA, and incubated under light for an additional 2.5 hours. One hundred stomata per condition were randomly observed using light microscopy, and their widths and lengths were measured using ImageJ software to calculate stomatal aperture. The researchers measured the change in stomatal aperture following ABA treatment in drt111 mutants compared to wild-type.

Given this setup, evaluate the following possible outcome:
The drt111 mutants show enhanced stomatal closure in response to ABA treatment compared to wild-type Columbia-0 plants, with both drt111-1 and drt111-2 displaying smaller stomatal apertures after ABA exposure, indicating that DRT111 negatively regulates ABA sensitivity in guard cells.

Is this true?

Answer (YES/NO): NO